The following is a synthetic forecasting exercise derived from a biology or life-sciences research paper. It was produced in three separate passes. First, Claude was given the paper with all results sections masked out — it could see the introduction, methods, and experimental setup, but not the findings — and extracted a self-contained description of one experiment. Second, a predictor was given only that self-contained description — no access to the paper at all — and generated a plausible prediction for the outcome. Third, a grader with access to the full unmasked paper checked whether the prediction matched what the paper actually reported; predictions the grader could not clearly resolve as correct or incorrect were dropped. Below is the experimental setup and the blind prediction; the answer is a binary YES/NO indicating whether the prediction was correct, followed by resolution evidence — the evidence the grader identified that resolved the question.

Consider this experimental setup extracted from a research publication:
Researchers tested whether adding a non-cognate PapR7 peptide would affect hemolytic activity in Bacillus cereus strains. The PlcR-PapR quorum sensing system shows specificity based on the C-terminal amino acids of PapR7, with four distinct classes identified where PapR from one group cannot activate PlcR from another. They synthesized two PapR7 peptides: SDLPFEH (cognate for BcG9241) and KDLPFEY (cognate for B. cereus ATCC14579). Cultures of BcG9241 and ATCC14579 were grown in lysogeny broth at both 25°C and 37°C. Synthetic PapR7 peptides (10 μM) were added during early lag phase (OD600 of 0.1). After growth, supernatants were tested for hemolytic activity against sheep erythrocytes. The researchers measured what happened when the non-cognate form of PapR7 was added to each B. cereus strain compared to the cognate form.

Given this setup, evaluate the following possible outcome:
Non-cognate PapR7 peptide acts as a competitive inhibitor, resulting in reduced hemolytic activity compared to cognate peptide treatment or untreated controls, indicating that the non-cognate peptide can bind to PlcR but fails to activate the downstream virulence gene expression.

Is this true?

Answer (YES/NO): YES